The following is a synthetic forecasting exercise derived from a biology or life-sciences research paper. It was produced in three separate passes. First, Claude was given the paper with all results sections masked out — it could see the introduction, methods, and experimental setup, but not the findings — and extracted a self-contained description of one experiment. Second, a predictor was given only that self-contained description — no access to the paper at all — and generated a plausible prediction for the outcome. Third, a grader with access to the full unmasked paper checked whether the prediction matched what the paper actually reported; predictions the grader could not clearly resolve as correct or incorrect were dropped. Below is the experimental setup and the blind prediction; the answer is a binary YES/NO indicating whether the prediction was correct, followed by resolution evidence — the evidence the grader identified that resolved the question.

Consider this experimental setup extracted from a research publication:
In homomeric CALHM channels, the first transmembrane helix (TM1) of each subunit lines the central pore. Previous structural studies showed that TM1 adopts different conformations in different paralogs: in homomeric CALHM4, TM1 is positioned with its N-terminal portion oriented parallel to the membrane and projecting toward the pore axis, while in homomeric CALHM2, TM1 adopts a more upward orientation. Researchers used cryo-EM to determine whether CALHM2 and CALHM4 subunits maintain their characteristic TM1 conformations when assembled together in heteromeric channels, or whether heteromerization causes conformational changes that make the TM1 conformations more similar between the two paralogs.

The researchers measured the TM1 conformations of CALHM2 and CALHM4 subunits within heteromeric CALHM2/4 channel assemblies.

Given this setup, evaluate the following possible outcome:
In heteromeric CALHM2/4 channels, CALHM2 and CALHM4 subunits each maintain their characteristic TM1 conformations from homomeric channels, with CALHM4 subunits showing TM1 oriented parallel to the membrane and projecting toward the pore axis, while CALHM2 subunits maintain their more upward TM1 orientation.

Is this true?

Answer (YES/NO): NO